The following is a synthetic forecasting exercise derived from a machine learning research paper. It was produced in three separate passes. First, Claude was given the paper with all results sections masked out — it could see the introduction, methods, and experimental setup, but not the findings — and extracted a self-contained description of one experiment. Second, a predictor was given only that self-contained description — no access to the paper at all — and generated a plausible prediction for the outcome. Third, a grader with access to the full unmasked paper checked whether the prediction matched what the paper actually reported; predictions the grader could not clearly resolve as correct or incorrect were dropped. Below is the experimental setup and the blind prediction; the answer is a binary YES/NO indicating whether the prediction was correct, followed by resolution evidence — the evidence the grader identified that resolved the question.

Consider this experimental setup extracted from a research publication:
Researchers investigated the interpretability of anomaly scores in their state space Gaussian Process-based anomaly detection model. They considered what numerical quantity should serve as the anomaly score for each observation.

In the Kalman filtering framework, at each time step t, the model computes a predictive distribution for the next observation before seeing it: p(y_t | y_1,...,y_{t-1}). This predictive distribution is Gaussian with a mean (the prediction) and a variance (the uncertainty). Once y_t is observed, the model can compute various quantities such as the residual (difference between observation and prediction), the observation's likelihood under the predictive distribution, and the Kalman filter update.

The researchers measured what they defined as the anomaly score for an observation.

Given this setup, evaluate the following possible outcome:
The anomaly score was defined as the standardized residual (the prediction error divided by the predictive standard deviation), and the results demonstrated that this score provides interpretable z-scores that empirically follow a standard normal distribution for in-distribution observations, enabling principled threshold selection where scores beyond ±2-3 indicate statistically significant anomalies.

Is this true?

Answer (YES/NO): NO